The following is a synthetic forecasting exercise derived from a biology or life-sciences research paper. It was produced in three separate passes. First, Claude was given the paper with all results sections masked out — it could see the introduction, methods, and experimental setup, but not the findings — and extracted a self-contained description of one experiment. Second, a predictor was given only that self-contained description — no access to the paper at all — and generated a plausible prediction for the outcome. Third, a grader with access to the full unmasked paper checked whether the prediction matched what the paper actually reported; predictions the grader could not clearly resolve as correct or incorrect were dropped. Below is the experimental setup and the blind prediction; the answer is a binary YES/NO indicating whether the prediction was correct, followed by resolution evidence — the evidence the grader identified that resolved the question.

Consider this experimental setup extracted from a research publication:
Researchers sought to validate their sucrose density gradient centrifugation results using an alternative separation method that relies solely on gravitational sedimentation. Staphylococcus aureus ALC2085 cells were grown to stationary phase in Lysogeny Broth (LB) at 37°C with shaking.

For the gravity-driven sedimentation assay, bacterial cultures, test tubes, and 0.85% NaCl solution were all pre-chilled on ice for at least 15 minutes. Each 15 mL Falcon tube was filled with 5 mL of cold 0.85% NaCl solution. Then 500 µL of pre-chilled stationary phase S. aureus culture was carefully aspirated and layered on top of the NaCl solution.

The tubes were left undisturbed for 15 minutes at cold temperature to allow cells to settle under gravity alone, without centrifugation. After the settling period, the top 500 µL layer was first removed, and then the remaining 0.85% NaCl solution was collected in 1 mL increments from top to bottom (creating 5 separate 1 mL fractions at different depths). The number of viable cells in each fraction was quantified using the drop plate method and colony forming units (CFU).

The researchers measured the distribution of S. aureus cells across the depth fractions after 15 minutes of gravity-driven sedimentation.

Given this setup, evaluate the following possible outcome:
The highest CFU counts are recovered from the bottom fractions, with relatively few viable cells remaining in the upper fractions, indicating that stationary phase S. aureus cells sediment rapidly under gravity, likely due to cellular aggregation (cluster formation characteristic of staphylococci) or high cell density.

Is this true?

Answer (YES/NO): YES